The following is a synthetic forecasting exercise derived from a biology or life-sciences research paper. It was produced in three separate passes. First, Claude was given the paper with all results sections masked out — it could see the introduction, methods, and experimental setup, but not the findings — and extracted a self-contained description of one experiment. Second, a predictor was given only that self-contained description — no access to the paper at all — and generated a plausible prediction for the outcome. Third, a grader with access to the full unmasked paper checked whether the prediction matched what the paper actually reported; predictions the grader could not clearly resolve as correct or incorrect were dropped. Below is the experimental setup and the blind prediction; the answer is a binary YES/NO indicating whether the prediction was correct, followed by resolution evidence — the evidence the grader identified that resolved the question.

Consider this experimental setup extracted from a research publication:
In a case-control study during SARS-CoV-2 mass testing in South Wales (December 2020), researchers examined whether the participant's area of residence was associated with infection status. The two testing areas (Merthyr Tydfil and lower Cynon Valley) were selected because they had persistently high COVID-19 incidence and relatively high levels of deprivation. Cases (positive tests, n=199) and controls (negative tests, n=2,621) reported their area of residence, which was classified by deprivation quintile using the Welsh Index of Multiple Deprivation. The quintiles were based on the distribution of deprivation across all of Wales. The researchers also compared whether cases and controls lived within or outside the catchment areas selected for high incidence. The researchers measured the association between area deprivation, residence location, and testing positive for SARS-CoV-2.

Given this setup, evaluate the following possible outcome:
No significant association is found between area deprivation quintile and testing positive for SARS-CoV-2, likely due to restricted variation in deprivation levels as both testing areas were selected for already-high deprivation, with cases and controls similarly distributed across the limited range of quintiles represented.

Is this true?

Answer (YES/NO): YES